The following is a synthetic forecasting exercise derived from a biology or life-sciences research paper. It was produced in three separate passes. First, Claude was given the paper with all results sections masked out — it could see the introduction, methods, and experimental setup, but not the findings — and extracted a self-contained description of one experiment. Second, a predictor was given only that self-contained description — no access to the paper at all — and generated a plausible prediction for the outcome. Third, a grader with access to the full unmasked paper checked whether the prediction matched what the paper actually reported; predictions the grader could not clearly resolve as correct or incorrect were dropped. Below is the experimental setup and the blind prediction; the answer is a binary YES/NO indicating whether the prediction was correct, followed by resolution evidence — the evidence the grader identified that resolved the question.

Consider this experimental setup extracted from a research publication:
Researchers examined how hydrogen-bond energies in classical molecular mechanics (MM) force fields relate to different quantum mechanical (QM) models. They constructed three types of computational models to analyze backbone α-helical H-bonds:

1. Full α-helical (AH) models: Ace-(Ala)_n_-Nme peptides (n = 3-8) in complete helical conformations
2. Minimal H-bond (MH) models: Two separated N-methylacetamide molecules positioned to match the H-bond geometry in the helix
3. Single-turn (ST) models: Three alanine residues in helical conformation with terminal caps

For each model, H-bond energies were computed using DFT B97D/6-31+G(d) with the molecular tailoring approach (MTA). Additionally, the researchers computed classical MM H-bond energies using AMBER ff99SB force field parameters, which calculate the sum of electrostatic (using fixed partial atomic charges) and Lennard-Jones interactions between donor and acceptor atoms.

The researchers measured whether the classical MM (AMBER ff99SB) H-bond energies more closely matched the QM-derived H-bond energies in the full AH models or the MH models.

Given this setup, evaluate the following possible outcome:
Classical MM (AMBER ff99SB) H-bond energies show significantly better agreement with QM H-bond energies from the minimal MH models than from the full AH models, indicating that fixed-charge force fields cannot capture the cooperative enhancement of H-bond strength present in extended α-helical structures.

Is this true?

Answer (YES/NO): NO